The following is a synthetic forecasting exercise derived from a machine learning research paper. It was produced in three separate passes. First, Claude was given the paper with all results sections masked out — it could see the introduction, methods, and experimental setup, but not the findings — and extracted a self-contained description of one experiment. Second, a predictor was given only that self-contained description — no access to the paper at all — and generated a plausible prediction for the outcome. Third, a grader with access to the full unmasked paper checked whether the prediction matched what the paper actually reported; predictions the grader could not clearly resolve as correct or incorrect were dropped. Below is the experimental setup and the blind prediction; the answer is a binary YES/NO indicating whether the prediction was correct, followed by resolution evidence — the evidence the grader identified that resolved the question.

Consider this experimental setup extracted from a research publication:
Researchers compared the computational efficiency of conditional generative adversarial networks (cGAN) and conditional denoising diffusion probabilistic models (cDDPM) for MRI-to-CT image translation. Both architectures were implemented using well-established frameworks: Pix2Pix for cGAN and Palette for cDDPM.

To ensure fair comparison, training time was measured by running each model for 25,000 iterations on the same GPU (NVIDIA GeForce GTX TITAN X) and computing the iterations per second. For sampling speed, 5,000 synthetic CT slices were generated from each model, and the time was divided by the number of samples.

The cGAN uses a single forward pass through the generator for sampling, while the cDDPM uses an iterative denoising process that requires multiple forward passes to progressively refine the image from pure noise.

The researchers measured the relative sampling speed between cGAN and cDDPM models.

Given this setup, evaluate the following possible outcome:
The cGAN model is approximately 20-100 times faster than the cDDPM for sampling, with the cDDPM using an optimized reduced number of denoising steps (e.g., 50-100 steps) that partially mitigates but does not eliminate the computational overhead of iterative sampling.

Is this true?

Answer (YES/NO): NO